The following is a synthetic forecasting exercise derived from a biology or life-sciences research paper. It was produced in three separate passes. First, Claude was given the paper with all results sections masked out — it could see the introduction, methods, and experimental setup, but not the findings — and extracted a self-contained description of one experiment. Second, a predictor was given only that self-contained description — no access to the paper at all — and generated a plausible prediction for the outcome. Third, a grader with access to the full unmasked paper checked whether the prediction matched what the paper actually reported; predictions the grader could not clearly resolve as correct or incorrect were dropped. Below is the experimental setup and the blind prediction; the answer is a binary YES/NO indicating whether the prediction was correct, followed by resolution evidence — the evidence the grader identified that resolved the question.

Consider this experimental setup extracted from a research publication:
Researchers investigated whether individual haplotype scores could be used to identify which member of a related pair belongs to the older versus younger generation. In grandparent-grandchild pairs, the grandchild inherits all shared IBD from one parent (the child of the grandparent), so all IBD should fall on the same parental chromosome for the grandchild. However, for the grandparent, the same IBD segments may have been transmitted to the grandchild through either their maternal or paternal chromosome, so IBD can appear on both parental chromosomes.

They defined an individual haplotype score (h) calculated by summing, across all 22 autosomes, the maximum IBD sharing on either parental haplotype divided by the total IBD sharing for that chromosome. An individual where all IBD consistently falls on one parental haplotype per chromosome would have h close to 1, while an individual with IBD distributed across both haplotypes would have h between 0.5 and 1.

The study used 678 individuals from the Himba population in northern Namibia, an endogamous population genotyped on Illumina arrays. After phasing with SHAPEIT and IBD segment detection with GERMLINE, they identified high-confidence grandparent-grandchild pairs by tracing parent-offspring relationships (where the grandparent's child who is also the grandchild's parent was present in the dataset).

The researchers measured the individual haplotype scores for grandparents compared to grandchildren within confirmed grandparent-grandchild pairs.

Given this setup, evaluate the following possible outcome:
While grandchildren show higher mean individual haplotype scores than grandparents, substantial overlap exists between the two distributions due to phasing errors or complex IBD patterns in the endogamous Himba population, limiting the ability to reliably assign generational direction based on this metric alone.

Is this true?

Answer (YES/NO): NO